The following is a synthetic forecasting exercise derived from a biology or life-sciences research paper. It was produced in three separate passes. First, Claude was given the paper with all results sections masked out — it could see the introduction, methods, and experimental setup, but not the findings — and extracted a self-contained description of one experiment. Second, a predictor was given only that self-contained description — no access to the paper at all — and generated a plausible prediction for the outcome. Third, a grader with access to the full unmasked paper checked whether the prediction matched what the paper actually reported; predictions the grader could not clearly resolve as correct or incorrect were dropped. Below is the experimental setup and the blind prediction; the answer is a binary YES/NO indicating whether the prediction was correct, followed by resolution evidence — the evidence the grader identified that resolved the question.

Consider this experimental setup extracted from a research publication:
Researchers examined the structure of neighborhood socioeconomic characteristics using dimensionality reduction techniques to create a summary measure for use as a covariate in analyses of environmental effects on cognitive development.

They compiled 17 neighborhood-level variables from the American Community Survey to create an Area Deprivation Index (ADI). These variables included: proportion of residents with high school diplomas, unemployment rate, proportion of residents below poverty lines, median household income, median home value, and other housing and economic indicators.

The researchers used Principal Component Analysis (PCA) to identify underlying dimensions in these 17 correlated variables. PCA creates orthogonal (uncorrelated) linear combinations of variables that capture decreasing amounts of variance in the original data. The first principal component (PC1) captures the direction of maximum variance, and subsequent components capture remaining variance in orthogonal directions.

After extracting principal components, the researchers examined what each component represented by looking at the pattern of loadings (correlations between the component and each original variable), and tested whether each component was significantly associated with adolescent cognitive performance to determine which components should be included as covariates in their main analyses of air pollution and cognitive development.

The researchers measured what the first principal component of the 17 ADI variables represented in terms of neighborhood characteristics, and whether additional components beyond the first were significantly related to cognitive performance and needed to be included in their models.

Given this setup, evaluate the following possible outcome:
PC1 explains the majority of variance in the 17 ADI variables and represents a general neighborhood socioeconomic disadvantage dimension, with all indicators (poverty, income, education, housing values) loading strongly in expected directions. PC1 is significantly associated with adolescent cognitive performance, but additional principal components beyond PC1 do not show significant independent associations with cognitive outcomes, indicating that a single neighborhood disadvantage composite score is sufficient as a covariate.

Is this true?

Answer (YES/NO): NO